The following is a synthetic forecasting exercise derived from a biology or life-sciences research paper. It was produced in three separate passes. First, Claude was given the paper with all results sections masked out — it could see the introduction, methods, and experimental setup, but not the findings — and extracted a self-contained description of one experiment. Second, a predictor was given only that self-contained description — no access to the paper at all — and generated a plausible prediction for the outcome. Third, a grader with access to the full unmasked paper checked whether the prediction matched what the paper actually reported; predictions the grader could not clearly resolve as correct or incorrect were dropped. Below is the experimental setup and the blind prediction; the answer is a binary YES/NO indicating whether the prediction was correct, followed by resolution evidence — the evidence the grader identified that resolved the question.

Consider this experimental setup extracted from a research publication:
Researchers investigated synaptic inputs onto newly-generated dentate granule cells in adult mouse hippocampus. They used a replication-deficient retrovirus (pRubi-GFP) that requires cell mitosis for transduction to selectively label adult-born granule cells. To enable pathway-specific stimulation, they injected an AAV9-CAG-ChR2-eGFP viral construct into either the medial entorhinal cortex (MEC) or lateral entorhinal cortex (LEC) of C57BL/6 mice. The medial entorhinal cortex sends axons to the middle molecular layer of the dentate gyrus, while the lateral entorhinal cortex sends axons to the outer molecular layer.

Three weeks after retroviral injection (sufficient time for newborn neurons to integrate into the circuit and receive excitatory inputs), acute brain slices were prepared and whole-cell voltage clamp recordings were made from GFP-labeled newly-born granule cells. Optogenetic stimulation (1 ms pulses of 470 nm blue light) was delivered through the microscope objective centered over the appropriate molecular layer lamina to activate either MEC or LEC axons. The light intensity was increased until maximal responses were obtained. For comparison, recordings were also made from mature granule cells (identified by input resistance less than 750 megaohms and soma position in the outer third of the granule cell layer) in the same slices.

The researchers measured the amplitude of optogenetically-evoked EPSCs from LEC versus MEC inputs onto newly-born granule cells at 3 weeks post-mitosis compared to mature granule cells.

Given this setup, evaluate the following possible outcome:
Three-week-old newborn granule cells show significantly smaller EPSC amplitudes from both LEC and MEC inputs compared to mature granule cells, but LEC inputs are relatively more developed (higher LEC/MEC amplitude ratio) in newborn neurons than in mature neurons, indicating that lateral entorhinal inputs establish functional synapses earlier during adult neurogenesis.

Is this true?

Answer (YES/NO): NO